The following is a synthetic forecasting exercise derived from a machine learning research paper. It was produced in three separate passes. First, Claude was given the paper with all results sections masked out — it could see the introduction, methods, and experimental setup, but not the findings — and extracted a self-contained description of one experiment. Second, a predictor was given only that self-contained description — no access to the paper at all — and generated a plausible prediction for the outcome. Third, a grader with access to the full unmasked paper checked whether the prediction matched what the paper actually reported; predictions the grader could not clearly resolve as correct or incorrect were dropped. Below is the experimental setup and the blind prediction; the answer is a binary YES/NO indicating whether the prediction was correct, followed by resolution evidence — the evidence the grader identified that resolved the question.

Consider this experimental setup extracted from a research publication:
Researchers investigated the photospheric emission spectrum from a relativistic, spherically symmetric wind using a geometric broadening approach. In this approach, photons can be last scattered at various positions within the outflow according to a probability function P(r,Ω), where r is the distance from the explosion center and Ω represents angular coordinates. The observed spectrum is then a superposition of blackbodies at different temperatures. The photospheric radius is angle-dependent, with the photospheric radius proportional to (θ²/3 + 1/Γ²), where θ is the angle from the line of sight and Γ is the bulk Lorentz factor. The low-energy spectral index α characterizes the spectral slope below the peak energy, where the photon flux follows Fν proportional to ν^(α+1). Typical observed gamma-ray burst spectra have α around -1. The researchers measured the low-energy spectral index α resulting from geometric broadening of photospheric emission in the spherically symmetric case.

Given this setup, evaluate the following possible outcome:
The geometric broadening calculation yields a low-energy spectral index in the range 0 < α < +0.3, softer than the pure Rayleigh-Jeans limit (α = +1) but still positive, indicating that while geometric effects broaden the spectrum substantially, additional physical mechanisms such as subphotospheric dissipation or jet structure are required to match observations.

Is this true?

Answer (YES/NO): NO